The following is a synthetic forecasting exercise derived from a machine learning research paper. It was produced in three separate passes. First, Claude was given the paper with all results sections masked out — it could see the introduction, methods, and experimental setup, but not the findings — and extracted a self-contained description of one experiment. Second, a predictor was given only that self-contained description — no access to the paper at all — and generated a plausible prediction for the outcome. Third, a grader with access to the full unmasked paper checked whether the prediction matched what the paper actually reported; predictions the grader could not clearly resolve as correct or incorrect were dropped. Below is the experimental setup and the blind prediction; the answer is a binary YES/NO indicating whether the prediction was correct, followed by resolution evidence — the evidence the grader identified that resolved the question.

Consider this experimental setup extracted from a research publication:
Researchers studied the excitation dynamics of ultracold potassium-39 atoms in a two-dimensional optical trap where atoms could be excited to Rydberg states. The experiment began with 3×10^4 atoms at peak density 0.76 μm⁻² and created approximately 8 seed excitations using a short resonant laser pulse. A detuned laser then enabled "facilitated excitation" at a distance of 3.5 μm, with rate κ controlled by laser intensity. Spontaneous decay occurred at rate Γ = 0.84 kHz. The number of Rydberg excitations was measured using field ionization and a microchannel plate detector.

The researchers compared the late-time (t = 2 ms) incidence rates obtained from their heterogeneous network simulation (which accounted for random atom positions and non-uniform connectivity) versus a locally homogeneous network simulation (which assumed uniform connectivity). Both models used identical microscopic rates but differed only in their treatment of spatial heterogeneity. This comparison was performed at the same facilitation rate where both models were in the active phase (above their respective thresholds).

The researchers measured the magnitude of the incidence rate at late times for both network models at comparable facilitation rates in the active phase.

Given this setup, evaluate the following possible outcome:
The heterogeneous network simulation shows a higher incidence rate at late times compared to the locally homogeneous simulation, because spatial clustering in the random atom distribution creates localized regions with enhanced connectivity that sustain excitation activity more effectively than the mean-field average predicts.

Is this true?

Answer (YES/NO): NO